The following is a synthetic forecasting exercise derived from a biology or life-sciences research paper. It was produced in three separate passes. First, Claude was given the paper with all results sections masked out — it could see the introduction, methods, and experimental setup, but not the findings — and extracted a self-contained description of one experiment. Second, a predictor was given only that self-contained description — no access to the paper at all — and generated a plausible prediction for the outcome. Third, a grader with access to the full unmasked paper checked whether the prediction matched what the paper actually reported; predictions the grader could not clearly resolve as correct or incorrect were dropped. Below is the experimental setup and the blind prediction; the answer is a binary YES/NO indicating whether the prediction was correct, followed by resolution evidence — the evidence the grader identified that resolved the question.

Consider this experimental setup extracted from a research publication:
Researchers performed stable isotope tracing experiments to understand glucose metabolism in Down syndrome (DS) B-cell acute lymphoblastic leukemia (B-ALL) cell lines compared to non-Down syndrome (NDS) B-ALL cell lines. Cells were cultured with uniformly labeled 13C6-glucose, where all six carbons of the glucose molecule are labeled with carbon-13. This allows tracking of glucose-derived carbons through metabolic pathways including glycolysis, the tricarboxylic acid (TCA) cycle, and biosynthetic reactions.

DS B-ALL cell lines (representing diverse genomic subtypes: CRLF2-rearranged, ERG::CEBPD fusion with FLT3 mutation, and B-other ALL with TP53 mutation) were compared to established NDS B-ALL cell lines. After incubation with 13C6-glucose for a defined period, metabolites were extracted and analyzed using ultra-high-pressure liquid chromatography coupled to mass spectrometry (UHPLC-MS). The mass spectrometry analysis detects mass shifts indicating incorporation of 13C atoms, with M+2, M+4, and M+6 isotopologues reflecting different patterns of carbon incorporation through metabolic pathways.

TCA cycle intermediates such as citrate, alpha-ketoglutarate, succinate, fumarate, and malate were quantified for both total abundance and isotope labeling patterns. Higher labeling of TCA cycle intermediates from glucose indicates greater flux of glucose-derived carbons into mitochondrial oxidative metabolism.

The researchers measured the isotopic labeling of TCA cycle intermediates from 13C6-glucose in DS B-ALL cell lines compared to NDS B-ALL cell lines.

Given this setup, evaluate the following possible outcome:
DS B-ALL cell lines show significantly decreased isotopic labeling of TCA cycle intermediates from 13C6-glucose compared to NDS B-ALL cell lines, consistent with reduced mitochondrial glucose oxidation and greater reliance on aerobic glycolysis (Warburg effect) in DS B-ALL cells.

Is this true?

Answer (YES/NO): NO